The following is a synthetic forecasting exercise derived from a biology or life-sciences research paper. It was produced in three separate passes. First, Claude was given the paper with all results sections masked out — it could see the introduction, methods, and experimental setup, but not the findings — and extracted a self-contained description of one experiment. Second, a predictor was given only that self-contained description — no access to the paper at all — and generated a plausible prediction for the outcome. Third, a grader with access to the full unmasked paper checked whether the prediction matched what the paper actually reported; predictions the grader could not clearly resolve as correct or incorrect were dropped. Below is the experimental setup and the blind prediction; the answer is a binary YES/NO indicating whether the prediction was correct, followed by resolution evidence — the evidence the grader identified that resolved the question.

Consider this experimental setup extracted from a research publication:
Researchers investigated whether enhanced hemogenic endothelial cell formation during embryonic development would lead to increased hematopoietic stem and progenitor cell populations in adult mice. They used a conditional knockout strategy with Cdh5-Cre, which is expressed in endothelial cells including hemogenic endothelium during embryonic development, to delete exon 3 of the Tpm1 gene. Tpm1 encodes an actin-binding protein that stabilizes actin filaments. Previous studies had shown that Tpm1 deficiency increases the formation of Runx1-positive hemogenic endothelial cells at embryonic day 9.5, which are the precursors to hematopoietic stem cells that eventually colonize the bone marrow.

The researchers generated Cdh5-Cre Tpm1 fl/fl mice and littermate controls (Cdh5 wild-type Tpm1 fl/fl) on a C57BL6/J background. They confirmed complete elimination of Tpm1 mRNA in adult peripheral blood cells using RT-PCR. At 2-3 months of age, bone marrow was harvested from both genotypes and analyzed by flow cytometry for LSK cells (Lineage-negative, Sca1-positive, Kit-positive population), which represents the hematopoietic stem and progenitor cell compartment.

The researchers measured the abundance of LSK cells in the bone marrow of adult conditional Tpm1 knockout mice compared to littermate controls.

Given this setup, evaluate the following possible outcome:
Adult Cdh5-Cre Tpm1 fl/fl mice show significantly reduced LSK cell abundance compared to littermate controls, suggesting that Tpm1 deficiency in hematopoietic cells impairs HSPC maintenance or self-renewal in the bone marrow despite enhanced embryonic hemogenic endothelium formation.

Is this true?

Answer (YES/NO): NO